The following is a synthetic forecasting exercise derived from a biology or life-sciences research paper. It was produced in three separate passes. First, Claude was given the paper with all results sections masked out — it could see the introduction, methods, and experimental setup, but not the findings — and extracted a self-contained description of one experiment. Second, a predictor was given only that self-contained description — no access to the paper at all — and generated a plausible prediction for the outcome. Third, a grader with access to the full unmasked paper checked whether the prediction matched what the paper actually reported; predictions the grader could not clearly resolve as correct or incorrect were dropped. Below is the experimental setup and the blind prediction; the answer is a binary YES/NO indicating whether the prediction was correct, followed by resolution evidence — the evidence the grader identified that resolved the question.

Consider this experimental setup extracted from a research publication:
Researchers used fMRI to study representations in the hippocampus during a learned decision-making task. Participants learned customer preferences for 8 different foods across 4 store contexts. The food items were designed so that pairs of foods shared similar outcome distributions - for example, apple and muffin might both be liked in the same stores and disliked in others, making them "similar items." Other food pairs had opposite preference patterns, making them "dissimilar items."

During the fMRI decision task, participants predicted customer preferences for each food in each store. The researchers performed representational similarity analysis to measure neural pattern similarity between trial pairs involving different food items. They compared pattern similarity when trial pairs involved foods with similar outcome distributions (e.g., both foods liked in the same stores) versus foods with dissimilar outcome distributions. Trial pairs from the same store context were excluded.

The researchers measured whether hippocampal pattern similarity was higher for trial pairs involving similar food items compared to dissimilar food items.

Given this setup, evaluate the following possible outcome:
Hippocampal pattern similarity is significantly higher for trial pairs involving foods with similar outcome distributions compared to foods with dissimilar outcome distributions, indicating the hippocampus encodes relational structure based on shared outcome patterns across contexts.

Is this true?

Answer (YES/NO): NO